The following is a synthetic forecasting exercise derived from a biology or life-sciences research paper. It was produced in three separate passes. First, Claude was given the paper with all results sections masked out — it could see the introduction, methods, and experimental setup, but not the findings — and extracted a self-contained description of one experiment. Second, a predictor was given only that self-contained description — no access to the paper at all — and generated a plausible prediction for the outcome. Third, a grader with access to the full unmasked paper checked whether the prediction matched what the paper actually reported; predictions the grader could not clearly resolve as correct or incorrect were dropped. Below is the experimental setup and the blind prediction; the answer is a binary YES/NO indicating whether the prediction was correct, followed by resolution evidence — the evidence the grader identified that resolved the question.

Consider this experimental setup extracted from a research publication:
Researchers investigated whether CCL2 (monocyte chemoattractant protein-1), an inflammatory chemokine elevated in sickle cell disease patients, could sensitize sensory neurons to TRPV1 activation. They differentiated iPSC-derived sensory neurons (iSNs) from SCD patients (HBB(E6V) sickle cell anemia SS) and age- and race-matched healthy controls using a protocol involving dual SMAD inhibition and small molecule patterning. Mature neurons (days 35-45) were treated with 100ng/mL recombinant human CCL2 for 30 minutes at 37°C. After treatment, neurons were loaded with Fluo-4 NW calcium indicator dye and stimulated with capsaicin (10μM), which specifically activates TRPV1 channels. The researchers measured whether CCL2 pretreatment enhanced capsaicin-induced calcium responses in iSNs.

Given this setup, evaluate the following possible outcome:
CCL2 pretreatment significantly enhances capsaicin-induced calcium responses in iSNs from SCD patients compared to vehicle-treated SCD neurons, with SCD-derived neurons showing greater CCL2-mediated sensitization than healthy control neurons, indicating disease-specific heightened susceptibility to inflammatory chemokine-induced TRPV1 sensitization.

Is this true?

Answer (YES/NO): NO